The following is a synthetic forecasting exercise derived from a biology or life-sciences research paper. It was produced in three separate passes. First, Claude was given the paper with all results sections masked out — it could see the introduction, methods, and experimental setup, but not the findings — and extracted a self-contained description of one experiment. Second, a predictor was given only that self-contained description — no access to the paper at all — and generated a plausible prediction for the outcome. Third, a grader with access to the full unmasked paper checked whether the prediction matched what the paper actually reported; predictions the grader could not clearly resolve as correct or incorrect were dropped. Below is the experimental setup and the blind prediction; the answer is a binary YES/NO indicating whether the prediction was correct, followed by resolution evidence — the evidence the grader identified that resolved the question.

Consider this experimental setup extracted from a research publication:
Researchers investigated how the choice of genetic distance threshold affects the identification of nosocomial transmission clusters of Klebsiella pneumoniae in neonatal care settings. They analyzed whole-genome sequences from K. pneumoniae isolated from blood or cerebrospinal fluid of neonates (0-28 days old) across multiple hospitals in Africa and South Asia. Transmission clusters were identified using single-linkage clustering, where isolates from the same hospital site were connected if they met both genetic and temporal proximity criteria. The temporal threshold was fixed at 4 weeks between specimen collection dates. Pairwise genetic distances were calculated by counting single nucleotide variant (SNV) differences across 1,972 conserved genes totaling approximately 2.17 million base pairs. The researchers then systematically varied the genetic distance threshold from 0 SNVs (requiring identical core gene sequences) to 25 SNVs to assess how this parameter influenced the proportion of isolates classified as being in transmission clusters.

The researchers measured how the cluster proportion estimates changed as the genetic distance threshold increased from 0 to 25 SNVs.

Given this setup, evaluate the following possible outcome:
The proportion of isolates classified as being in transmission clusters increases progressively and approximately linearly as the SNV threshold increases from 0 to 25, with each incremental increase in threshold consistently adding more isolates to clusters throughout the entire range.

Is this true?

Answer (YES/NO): NO